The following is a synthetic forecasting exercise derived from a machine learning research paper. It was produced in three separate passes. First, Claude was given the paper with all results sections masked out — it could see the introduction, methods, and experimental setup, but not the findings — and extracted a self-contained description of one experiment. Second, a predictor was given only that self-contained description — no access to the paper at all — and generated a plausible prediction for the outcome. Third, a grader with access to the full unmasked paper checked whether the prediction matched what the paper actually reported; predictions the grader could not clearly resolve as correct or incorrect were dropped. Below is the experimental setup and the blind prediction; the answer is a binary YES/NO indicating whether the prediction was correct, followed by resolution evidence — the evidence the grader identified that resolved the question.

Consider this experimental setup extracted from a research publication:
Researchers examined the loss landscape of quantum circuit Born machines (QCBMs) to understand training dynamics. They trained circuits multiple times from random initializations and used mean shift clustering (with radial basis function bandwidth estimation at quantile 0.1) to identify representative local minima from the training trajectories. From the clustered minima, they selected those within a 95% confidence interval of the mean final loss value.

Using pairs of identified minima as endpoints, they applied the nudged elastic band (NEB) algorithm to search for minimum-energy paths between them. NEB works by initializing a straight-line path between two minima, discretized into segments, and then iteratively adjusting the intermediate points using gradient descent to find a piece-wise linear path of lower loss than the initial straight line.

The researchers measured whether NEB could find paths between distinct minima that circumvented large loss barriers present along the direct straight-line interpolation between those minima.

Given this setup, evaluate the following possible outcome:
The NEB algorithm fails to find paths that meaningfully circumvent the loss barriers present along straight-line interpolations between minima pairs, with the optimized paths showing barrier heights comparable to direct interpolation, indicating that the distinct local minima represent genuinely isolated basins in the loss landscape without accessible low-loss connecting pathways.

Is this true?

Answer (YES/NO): NO